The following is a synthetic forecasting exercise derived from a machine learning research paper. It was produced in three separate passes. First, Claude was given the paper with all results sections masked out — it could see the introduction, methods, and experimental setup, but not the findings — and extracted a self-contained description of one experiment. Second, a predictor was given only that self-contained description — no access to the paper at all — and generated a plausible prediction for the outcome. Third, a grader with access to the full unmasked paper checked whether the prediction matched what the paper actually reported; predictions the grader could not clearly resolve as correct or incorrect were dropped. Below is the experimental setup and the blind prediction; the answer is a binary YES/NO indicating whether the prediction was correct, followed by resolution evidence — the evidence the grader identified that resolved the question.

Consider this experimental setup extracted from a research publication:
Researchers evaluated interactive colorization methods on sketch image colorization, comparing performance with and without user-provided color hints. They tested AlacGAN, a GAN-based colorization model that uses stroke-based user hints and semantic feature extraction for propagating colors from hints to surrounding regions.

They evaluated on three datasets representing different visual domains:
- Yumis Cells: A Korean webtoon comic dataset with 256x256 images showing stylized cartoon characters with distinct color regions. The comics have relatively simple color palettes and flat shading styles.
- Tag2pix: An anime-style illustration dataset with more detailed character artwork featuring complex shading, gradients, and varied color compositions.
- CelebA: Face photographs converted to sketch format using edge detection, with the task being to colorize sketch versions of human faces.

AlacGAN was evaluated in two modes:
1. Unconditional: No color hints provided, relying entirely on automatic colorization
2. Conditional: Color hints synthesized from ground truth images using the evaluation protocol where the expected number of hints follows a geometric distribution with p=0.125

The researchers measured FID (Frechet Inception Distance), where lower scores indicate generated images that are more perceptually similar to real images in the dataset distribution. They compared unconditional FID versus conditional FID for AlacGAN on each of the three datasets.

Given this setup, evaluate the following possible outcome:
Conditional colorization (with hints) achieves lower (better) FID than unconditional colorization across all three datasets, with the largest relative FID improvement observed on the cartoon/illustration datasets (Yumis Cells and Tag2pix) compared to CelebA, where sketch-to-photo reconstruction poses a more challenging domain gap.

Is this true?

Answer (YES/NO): NO